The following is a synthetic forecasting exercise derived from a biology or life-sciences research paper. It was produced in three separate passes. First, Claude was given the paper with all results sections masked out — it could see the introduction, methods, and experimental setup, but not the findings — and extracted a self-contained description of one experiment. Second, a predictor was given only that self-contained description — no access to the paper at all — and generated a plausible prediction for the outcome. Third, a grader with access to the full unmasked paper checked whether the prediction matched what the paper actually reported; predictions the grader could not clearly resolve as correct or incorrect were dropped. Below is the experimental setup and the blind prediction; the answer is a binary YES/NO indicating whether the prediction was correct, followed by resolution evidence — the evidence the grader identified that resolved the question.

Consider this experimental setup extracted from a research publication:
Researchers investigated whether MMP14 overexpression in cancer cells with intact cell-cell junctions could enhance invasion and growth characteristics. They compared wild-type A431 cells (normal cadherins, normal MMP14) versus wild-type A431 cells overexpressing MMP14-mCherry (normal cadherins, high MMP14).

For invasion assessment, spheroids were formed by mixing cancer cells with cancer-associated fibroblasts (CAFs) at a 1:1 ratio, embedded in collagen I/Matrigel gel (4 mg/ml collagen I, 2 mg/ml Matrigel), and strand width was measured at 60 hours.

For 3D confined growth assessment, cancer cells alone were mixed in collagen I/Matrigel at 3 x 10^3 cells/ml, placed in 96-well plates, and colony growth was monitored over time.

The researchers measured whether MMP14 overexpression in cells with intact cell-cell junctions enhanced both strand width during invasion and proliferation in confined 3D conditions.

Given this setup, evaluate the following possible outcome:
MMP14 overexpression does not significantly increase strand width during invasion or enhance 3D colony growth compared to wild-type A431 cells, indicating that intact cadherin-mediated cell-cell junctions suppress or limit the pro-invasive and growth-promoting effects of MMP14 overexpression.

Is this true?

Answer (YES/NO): NO